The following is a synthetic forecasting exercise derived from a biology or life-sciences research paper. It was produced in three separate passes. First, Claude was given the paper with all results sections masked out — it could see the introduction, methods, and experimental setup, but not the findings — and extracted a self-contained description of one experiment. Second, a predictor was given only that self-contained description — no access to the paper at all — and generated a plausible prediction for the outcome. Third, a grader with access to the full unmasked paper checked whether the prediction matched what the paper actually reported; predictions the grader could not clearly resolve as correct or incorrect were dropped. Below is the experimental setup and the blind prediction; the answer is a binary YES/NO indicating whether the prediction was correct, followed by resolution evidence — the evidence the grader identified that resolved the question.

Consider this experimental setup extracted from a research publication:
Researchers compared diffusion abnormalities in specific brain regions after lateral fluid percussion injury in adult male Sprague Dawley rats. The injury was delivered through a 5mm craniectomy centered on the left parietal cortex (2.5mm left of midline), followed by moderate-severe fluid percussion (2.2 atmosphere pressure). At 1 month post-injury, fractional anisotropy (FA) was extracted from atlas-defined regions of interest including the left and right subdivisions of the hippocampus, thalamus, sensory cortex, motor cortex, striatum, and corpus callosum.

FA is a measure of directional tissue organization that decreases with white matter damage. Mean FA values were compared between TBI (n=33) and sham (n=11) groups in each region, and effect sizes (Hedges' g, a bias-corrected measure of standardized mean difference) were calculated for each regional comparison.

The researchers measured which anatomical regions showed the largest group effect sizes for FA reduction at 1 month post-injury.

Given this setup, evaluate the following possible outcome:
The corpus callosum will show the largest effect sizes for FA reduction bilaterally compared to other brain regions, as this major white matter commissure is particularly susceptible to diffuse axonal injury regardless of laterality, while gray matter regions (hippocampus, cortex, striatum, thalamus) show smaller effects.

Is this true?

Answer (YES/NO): NO